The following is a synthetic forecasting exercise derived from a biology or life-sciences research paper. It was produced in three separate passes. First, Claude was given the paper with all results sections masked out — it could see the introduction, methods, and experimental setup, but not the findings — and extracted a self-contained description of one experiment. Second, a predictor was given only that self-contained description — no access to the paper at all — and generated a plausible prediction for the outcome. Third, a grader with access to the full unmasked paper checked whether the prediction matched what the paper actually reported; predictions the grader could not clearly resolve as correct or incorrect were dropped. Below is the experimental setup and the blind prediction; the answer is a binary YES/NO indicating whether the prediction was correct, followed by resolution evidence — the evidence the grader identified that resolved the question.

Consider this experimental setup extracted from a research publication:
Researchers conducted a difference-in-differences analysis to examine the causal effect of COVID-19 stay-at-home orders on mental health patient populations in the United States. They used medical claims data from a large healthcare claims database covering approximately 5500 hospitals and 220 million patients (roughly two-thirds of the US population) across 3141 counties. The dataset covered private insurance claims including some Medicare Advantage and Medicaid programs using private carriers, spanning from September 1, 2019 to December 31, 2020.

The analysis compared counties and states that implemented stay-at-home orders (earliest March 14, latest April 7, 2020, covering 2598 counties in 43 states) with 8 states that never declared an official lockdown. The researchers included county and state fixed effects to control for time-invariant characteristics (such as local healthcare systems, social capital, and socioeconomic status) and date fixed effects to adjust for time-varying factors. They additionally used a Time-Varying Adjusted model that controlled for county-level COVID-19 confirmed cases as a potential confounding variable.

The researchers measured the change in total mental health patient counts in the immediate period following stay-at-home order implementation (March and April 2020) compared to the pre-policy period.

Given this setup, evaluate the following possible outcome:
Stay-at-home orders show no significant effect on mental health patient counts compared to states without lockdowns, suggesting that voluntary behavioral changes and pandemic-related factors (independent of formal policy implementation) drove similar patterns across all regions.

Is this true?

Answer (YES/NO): NO